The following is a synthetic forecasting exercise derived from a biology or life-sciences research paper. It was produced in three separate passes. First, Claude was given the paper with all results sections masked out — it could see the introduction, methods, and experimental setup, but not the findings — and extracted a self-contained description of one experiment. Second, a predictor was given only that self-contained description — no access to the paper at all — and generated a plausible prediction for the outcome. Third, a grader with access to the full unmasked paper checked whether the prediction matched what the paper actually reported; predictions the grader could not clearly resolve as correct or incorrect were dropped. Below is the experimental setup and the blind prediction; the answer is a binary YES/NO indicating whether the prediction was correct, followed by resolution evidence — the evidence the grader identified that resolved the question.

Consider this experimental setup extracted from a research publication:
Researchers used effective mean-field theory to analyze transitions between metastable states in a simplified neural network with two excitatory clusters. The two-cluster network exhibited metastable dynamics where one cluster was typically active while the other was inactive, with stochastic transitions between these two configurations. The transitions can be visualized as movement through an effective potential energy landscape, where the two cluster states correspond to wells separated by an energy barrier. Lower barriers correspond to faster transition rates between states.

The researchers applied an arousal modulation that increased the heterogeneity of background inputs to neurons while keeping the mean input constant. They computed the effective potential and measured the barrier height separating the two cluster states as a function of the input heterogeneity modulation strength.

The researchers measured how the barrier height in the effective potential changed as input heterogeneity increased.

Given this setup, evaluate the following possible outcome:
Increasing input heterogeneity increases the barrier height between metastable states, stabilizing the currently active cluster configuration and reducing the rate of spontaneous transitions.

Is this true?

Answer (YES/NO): NO